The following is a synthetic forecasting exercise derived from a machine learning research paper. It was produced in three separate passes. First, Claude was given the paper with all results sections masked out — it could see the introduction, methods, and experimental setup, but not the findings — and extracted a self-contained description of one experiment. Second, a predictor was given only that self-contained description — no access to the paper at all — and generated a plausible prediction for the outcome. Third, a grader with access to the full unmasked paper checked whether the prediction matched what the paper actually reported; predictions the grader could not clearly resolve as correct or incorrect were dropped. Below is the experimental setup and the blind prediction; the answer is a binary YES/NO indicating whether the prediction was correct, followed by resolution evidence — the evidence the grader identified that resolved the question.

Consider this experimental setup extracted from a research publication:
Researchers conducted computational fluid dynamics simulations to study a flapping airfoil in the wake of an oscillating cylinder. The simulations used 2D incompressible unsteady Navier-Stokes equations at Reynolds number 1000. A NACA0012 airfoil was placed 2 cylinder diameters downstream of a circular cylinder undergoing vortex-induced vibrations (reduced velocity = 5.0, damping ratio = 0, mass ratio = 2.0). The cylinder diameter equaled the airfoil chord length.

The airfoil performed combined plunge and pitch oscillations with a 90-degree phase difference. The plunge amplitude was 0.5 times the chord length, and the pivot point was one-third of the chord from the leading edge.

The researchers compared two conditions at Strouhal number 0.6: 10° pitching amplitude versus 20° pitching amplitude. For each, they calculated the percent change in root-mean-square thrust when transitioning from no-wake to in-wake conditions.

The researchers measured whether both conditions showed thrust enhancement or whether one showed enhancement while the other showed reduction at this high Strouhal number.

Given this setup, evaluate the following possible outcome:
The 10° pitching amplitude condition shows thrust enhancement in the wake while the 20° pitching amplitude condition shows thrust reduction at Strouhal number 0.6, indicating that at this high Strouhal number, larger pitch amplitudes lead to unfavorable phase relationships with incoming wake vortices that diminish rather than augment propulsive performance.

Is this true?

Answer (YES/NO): YES